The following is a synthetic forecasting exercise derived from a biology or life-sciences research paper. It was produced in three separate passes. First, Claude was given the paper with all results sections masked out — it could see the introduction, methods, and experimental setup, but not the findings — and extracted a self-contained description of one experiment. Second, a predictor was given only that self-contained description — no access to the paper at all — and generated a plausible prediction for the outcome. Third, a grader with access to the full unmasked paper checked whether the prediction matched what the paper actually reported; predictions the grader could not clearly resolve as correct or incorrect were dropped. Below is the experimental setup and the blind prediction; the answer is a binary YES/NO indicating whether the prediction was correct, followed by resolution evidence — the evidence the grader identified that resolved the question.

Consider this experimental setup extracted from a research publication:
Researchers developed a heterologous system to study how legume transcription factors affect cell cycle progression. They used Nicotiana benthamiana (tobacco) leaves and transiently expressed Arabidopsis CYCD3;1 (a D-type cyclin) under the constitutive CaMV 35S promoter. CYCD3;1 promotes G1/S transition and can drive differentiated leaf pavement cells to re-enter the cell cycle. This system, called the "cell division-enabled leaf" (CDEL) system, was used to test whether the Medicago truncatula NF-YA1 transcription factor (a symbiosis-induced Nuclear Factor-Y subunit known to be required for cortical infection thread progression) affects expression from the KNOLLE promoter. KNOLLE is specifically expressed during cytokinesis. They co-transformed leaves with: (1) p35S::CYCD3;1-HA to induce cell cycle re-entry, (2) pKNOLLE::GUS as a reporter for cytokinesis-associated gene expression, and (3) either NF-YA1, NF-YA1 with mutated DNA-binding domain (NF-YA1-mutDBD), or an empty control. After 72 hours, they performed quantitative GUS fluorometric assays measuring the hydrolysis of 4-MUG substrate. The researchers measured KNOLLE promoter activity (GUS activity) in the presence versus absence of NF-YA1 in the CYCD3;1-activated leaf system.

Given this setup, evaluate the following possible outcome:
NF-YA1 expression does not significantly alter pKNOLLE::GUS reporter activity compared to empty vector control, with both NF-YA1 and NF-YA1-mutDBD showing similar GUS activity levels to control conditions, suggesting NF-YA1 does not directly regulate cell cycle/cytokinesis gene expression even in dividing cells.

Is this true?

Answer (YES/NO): NO